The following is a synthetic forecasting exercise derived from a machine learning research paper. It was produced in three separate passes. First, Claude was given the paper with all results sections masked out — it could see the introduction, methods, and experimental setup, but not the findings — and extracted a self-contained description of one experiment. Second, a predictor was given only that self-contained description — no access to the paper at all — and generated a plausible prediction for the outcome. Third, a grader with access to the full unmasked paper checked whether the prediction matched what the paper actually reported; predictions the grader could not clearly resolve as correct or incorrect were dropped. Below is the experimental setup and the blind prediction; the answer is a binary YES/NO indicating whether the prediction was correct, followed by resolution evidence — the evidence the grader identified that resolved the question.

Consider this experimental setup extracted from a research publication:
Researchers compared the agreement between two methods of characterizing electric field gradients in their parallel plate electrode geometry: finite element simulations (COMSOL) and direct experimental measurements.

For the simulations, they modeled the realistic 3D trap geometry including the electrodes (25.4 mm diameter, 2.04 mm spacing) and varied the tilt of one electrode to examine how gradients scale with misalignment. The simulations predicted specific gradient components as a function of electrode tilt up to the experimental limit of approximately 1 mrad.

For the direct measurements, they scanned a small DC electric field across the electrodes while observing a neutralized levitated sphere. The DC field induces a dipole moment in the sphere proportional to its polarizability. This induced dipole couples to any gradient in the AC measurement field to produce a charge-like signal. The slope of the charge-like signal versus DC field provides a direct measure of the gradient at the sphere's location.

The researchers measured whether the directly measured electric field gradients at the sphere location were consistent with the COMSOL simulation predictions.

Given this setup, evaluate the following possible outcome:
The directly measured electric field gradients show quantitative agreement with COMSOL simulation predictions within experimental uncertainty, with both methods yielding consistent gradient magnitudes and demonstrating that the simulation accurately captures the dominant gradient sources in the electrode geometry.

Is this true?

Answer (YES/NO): YES